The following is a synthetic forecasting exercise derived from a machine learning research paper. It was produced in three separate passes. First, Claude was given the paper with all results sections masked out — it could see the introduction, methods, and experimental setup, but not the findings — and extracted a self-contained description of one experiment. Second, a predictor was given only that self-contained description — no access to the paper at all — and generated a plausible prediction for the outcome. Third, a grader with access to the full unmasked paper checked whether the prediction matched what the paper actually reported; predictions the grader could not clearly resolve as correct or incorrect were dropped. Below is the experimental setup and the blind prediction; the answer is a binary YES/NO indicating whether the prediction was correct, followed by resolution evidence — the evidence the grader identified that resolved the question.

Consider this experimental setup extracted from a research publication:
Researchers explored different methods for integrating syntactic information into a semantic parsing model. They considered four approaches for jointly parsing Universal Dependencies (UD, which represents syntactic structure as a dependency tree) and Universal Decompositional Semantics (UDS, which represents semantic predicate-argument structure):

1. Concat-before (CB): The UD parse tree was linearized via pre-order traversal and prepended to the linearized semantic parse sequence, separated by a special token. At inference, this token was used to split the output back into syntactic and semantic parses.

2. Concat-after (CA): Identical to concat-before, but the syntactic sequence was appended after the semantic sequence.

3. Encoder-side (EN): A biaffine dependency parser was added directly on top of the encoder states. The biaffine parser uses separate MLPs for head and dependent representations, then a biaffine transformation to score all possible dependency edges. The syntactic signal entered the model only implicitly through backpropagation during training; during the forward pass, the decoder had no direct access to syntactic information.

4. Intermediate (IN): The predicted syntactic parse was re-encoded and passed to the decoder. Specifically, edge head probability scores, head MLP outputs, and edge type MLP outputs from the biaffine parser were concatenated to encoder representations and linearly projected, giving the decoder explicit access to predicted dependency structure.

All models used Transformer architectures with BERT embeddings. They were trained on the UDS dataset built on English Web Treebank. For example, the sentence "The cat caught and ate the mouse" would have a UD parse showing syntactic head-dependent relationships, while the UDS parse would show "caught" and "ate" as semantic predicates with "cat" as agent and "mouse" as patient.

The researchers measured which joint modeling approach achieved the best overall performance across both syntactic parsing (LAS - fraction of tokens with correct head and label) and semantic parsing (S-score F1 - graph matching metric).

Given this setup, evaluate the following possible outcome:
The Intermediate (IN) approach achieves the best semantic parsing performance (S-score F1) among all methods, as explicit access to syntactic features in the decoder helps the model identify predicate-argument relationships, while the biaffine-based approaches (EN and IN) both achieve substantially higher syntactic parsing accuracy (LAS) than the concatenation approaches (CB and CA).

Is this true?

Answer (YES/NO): NO